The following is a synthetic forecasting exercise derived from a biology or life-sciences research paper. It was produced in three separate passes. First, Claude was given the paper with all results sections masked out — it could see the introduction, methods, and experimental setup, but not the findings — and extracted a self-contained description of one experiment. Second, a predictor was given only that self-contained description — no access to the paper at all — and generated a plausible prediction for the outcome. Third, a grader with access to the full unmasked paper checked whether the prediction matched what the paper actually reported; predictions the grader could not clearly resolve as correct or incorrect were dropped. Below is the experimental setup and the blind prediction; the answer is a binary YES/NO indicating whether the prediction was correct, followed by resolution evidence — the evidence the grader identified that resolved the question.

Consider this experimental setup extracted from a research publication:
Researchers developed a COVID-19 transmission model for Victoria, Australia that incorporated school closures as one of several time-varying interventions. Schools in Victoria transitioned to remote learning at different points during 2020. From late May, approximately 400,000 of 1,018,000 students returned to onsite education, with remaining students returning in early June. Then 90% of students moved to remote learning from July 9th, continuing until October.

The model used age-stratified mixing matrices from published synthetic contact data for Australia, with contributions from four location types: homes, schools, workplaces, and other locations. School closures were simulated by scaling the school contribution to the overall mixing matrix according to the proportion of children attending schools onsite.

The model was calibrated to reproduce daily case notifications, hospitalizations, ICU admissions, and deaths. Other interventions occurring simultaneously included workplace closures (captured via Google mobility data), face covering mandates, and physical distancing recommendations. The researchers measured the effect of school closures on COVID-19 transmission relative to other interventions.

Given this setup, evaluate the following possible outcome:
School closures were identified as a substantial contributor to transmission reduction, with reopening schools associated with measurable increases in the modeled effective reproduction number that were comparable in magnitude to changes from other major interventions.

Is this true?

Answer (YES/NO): NO